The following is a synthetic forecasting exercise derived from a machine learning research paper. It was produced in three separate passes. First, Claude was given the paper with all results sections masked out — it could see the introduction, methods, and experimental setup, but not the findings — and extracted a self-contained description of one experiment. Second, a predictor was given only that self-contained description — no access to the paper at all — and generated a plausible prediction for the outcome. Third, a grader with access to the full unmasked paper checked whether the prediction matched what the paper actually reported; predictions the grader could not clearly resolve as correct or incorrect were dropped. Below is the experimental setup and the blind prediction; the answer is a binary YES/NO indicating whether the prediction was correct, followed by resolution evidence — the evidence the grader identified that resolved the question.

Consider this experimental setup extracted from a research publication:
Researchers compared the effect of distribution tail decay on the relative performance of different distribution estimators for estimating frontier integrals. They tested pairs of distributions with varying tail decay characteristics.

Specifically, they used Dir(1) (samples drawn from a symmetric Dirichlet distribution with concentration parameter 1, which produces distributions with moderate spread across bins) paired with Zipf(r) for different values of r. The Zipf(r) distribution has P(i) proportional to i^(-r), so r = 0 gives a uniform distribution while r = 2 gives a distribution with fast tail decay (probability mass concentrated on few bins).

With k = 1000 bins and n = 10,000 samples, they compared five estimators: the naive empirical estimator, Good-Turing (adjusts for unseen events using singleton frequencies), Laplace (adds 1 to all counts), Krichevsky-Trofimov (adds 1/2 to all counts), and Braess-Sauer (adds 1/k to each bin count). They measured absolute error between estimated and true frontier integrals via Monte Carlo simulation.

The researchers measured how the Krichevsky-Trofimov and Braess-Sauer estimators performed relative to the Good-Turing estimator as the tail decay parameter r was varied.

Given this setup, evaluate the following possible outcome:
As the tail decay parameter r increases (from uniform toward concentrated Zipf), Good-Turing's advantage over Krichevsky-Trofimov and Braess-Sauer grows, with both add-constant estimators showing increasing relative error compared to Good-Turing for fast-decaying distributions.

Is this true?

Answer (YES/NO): YES